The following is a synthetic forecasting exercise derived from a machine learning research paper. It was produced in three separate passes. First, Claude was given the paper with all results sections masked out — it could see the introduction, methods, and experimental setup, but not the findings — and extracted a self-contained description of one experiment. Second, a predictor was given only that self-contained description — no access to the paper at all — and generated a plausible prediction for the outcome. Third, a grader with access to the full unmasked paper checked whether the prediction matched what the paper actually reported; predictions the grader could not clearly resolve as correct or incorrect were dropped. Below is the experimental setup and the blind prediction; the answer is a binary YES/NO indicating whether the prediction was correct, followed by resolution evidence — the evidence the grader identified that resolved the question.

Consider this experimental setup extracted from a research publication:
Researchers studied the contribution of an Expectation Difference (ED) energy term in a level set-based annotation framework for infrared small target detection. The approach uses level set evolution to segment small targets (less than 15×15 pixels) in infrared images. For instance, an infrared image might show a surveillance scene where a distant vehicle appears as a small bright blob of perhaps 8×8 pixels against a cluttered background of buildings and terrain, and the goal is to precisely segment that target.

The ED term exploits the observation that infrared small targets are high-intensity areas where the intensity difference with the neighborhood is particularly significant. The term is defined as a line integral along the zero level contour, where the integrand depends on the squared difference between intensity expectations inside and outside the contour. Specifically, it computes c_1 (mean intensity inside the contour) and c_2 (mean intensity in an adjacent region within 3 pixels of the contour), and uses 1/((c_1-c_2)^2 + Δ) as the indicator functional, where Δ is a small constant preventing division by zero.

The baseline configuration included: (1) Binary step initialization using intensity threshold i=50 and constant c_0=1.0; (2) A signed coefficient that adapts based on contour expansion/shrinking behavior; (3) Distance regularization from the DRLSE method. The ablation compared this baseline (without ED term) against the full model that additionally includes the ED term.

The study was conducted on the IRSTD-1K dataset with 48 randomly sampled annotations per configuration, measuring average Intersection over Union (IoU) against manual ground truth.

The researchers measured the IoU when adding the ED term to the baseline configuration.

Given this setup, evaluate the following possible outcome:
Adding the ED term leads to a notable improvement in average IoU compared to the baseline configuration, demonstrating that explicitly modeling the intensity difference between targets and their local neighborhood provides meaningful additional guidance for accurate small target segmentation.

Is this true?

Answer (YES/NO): YES